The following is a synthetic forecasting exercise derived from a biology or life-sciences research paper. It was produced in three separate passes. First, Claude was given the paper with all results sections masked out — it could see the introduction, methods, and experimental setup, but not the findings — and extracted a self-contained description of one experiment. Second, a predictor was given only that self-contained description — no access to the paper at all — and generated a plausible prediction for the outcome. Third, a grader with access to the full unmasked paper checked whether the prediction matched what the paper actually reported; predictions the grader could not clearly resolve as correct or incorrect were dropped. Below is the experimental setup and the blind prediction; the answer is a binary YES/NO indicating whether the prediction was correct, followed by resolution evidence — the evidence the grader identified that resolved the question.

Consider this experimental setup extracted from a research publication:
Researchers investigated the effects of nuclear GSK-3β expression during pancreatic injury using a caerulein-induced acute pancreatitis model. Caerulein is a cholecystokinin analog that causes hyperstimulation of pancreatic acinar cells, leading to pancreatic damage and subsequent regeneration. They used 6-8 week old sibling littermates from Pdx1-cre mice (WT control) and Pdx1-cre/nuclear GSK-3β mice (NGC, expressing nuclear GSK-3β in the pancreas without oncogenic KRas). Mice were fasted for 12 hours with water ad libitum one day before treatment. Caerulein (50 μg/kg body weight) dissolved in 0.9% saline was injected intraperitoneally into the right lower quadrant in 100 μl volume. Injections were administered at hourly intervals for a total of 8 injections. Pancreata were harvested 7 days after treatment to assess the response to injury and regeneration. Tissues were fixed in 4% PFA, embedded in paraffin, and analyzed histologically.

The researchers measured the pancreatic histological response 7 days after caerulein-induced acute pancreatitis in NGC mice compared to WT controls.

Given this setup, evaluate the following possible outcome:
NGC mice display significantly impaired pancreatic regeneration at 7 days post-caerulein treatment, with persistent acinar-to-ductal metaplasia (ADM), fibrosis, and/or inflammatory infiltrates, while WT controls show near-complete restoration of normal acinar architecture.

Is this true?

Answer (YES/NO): NO